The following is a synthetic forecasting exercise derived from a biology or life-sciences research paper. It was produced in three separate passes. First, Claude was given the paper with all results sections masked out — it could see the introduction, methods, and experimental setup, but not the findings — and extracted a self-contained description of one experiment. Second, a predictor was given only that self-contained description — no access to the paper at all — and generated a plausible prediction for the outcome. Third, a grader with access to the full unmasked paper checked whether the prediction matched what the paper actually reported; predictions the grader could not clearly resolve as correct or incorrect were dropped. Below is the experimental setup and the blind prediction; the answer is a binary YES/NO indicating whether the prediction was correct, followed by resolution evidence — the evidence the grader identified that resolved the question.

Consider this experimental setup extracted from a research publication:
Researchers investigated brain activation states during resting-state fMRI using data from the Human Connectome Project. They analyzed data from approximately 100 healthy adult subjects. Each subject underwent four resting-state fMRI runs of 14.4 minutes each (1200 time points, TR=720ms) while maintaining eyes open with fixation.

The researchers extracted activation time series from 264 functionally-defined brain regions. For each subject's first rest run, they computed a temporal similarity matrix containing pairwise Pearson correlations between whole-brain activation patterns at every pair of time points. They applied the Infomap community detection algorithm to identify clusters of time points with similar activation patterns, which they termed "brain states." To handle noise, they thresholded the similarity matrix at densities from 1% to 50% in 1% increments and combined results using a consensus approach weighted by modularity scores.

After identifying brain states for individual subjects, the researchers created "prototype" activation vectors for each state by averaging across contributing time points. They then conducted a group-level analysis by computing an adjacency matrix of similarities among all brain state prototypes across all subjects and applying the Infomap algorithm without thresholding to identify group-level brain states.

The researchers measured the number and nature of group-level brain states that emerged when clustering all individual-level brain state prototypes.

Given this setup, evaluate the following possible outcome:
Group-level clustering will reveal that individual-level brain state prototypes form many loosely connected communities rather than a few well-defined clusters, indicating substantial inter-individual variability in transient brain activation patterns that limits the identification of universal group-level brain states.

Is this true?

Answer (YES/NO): NO